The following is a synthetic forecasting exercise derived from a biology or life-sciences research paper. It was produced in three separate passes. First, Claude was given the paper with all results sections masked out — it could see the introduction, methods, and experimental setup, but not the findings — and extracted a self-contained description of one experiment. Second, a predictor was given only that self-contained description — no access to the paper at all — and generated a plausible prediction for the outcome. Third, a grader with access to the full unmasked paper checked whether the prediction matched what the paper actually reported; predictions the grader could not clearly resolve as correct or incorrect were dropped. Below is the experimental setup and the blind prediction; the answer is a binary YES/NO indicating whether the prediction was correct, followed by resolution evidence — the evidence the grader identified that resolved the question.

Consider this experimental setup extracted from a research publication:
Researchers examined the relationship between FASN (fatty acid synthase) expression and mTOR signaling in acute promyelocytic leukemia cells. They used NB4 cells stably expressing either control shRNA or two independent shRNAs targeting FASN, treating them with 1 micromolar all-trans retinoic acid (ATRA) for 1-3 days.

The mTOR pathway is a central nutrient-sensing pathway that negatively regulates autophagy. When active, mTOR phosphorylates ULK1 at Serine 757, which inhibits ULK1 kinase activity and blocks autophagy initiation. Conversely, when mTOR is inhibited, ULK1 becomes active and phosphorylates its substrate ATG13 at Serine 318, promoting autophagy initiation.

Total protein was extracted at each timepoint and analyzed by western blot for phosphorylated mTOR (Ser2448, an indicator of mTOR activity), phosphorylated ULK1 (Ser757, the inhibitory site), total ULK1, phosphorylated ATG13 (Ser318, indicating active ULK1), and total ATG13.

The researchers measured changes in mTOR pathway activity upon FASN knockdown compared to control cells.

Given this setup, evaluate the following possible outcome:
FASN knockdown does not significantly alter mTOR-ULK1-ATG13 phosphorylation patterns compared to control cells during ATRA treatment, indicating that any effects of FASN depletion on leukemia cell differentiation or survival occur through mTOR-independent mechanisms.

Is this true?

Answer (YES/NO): NO